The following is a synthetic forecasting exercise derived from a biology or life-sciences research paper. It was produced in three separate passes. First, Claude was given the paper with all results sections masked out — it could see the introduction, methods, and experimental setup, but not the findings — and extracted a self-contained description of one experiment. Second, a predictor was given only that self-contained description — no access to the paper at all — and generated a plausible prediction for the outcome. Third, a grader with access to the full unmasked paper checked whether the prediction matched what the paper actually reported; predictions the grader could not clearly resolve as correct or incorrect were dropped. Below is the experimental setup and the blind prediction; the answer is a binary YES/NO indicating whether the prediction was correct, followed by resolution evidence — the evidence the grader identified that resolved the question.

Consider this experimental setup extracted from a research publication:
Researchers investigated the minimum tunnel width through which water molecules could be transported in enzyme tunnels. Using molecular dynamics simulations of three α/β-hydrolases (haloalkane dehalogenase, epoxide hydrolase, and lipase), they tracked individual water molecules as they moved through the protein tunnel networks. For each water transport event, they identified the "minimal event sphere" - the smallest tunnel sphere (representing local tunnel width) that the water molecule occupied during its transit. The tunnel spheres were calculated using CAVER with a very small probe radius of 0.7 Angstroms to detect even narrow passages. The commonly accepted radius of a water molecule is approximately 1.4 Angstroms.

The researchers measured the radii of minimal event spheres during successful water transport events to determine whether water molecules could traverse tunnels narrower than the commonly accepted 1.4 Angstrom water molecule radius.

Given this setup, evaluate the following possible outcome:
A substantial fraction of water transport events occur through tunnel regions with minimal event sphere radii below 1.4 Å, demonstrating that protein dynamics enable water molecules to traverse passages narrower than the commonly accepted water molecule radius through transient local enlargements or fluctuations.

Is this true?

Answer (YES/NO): NO